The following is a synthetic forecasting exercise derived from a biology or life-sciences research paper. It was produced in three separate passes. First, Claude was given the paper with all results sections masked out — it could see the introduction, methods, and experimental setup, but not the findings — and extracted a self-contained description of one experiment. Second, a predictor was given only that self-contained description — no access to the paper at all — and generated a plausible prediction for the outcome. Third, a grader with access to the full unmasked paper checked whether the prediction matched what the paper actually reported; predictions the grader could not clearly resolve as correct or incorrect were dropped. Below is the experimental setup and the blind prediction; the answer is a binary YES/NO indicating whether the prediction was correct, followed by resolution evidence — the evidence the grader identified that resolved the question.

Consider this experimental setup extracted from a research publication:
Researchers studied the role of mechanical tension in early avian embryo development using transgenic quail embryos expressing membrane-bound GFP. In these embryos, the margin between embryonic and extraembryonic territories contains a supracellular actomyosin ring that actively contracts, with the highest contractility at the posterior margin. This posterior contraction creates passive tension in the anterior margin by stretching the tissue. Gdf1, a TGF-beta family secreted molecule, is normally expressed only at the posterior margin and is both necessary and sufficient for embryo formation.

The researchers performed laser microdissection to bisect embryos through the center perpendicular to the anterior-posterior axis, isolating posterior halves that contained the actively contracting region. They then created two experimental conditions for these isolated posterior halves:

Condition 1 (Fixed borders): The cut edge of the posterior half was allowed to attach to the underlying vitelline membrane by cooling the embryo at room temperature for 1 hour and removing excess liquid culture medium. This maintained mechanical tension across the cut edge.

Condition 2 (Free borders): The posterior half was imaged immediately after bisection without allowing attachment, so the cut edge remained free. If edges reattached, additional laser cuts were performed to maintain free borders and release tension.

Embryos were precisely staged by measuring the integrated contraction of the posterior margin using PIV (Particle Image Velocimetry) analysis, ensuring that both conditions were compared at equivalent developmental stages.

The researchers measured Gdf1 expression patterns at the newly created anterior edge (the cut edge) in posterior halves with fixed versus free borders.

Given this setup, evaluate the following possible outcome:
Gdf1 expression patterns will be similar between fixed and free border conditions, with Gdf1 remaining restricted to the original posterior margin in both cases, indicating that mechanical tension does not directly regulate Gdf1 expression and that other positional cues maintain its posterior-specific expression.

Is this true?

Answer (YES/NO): NO